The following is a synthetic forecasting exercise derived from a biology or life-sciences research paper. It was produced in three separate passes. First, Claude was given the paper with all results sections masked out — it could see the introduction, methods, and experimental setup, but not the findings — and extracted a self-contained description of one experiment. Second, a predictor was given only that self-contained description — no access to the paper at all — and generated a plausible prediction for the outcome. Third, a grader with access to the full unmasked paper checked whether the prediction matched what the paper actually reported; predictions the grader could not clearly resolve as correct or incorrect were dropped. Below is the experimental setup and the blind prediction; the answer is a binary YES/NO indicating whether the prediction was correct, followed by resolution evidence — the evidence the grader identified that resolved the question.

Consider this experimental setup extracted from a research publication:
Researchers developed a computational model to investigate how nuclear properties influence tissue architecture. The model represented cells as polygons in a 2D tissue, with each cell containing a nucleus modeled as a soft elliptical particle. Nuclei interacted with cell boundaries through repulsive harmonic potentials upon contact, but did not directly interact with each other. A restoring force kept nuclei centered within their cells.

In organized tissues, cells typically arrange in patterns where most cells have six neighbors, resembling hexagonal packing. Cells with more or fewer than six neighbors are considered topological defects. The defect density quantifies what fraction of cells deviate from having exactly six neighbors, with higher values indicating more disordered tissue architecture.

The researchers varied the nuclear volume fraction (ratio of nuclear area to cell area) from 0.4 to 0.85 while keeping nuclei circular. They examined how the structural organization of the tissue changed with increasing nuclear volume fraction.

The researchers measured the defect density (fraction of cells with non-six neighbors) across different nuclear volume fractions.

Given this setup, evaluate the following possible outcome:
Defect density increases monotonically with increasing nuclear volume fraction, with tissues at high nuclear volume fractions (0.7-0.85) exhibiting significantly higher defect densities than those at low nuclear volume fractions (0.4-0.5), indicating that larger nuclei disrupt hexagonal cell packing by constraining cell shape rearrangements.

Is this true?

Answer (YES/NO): NO